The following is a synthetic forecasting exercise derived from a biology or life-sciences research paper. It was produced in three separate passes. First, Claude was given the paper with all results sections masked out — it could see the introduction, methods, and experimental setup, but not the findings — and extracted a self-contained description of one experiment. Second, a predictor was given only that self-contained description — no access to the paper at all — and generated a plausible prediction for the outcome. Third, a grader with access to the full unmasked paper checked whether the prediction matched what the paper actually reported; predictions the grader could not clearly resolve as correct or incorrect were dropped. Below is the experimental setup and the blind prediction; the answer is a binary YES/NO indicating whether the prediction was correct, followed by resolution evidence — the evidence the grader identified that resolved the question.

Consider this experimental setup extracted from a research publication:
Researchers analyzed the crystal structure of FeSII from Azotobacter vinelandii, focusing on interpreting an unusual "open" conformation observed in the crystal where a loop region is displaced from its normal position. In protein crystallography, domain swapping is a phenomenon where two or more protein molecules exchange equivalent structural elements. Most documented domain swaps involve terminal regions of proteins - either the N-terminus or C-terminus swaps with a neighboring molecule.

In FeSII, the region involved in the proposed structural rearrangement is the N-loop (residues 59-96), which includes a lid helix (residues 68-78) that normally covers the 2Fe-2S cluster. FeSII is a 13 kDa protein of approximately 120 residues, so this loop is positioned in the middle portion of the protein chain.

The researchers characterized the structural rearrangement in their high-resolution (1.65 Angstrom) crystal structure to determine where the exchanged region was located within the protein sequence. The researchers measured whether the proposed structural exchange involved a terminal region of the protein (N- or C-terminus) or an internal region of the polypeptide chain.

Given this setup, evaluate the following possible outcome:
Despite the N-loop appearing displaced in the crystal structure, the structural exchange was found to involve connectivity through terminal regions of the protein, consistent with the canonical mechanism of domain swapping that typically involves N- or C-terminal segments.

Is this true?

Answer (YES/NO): NO